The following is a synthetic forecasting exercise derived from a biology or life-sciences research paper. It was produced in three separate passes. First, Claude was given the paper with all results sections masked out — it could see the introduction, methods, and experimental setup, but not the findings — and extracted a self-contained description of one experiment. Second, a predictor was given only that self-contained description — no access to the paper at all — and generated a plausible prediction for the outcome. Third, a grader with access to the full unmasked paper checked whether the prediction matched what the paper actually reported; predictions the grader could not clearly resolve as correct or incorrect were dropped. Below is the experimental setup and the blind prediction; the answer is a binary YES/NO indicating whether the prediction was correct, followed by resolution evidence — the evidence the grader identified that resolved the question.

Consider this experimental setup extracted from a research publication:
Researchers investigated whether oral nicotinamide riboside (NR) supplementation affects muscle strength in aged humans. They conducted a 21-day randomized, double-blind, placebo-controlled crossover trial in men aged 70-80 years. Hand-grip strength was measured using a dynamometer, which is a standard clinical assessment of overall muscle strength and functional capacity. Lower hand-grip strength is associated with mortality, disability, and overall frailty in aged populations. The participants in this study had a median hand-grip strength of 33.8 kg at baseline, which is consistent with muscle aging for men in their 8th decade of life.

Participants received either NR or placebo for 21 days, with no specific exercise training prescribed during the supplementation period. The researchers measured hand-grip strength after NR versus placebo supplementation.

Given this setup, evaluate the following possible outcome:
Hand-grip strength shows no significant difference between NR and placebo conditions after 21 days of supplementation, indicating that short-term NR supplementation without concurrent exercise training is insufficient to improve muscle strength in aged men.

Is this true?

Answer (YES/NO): YES